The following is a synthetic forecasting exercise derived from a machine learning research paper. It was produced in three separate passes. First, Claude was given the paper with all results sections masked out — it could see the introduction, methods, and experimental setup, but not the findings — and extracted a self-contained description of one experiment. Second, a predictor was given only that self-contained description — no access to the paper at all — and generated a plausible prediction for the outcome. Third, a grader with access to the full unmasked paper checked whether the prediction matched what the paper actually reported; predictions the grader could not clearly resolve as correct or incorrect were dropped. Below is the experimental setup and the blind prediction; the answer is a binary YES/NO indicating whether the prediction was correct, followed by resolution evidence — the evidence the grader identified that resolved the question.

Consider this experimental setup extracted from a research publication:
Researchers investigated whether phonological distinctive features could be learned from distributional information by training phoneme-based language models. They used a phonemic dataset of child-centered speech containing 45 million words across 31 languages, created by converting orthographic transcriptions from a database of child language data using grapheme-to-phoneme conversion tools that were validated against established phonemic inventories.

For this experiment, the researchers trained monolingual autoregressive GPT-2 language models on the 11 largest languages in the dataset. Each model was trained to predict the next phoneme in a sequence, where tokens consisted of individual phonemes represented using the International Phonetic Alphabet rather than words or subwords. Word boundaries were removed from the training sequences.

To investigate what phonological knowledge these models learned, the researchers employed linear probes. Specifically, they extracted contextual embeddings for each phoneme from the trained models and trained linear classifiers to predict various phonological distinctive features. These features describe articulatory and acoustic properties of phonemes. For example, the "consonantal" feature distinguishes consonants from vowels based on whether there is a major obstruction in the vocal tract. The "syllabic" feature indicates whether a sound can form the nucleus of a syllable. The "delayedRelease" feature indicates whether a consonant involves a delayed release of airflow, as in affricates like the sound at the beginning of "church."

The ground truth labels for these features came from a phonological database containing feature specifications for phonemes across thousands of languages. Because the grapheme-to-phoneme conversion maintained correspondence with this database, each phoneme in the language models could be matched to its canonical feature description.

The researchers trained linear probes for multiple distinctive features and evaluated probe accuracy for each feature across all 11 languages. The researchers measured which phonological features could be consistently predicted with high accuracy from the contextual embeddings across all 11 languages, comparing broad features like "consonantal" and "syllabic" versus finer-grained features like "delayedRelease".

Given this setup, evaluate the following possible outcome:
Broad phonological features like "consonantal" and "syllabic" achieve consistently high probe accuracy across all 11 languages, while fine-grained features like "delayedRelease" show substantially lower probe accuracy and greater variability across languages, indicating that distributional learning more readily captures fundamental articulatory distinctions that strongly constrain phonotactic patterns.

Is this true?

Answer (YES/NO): YES